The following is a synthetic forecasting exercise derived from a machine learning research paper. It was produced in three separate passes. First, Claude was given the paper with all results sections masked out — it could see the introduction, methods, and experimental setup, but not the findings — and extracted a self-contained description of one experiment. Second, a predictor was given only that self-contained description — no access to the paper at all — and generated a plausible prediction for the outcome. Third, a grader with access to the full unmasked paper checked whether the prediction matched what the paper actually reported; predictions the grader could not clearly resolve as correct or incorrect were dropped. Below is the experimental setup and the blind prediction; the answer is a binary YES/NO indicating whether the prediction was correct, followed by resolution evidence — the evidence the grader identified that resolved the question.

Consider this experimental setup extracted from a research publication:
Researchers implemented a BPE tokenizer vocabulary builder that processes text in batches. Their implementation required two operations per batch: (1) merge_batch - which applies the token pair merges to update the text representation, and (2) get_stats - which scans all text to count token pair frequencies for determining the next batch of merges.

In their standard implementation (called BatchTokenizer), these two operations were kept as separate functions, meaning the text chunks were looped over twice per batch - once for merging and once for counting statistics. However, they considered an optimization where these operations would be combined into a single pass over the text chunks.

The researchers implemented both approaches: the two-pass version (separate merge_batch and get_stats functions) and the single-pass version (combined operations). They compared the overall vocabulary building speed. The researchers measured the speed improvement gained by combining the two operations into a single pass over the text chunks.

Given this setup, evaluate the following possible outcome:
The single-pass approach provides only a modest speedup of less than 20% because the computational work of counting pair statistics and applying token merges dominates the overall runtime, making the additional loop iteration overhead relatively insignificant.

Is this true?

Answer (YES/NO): YES